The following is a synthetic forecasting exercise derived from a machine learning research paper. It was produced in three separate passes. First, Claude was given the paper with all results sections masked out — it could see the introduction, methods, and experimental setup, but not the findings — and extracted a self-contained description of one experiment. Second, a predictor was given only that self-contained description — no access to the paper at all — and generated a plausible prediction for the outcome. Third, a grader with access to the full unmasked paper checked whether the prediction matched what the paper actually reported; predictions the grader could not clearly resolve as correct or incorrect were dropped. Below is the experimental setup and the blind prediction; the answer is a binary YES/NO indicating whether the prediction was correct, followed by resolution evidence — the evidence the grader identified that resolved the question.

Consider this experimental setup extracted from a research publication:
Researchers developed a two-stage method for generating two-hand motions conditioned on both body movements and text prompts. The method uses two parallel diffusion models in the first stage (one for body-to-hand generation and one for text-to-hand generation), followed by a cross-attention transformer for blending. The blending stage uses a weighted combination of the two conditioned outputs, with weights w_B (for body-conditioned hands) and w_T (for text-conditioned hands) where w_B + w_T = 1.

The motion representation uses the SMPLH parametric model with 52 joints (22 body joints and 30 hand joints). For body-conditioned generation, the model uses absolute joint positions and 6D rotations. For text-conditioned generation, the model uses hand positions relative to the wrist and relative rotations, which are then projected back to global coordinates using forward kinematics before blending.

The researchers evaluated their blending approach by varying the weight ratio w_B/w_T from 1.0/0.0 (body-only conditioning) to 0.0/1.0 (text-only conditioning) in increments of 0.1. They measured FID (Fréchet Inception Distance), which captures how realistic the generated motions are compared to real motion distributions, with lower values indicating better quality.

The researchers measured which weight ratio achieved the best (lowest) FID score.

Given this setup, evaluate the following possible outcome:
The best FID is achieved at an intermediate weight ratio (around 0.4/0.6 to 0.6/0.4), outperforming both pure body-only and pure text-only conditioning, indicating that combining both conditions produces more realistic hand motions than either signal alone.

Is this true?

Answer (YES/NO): NO